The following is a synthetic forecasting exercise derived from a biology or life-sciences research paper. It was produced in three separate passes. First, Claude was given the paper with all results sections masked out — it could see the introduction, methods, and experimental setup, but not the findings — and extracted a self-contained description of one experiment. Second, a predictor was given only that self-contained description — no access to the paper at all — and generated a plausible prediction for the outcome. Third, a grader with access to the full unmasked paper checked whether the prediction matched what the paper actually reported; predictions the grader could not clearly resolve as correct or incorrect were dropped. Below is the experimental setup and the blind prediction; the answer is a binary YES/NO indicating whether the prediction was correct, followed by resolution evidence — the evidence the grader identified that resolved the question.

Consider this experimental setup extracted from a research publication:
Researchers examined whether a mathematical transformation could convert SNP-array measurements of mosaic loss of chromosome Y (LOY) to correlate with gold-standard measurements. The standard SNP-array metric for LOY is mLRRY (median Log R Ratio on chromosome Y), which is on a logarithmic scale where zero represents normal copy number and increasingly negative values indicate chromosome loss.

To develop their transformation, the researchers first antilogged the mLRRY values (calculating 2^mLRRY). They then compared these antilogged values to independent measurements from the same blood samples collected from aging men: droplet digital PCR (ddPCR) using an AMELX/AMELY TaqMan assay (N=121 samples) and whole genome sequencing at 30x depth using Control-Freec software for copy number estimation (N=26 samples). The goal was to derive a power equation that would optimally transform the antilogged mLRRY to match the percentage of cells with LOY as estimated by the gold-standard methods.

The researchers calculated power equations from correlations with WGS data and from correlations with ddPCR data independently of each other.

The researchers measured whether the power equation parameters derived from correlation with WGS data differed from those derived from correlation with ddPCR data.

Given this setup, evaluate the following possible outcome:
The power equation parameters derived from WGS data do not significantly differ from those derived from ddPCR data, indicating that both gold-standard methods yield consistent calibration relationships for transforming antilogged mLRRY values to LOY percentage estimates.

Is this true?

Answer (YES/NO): YES